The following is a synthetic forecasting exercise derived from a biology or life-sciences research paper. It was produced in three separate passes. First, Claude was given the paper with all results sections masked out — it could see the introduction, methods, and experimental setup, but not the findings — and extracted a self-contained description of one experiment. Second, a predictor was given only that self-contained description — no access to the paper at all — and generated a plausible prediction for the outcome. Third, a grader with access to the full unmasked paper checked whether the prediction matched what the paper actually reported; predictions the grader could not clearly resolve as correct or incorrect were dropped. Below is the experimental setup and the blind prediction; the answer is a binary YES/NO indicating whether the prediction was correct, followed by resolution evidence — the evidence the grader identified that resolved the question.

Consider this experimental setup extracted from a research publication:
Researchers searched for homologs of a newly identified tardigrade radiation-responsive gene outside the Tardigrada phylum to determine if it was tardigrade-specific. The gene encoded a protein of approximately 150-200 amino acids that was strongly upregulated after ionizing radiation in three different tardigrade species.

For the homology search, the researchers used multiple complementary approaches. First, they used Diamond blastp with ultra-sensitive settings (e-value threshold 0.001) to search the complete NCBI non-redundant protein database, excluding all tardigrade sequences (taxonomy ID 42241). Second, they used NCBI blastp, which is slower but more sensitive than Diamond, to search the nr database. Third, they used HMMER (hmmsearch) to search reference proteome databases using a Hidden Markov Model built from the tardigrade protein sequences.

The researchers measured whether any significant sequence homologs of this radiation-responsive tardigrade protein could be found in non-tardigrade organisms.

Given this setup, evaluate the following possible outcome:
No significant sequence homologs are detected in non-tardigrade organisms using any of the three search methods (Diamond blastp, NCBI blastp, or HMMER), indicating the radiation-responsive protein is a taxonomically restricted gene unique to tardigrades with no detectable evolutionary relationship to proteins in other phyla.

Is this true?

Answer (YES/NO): NO